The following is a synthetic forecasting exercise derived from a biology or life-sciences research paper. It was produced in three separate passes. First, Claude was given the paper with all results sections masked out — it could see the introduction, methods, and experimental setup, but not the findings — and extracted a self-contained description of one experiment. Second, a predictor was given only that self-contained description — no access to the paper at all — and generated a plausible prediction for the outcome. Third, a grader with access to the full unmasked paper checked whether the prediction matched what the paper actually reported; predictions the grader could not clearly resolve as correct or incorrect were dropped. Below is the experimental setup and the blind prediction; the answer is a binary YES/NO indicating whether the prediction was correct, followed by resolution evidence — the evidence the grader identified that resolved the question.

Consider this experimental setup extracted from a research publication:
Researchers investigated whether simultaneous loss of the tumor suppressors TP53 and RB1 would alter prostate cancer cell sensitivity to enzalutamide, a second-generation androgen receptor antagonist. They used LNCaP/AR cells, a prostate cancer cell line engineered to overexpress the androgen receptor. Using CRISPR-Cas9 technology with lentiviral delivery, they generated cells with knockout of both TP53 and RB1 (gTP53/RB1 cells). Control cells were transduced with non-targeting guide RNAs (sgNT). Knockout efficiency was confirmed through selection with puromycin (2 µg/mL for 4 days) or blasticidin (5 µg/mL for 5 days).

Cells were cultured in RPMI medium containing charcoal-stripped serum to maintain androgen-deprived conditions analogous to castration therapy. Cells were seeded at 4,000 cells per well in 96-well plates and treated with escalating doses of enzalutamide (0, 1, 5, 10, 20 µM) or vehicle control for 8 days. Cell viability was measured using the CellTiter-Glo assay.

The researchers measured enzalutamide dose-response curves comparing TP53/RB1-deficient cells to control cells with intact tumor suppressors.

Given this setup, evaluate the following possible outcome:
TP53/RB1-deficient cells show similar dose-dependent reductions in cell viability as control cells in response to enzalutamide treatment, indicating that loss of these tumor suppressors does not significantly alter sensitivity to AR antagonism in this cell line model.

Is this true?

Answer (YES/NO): NO